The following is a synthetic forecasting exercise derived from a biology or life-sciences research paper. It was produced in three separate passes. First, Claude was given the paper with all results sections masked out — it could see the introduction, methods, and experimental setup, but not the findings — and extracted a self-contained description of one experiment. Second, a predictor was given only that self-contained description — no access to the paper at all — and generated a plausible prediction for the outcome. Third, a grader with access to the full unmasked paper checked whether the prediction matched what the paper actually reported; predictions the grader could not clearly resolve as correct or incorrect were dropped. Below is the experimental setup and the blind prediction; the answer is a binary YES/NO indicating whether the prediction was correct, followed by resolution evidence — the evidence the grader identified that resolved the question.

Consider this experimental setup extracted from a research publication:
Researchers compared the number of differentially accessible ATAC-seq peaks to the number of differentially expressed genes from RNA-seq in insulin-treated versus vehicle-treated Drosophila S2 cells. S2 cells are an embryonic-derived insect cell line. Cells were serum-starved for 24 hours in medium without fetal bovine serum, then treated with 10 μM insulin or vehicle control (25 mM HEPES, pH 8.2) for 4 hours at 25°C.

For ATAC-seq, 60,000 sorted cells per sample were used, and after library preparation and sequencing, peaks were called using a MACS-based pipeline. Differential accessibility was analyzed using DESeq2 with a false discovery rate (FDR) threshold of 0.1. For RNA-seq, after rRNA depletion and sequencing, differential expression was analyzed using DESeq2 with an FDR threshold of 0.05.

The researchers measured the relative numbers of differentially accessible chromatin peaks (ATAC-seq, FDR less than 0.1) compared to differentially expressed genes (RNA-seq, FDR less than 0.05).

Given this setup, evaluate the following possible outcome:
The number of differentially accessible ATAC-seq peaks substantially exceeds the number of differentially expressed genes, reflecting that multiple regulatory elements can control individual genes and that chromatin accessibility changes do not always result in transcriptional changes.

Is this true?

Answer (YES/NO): NO